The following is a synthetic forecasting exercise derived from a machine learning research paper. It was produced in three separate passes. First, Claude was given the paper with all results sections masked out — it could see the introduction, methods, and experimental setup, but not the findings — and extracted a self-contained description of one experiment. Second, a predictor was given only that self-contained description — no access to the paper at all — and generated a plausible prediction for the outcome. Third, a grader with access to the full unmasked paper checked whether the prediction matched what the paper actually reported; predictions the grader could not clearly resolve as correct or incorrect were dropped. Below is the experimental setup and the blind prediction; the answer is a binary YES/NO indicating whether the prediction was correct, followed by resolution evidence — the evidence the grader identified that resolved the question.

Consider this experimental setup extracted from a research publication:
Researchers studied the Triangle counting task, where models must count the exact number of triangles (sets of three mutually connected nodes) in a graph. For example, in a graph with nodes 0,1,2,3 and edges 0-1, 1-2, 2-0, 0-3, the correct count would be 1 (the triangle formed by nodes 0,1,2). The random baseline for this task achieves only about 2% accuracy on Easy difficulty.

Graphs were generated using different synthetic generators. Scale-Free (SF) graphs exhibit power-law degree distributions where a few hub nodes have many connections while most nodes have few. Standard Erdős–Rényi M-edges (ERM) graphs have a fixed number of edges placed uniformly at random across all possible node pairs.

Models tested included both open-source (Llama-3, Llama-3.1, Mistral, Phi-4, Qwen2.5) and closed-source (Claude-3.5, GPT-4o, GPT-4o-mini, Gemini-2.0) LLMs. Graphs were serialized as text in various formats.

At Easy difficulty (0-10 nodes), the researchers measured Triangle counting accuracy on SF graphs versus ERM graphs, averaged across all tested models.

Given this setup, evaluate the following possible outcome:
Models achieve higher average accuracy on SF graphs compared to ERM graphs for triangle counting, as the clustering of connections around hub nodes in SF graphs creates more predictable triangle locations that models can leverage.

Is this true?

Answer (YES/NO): YES